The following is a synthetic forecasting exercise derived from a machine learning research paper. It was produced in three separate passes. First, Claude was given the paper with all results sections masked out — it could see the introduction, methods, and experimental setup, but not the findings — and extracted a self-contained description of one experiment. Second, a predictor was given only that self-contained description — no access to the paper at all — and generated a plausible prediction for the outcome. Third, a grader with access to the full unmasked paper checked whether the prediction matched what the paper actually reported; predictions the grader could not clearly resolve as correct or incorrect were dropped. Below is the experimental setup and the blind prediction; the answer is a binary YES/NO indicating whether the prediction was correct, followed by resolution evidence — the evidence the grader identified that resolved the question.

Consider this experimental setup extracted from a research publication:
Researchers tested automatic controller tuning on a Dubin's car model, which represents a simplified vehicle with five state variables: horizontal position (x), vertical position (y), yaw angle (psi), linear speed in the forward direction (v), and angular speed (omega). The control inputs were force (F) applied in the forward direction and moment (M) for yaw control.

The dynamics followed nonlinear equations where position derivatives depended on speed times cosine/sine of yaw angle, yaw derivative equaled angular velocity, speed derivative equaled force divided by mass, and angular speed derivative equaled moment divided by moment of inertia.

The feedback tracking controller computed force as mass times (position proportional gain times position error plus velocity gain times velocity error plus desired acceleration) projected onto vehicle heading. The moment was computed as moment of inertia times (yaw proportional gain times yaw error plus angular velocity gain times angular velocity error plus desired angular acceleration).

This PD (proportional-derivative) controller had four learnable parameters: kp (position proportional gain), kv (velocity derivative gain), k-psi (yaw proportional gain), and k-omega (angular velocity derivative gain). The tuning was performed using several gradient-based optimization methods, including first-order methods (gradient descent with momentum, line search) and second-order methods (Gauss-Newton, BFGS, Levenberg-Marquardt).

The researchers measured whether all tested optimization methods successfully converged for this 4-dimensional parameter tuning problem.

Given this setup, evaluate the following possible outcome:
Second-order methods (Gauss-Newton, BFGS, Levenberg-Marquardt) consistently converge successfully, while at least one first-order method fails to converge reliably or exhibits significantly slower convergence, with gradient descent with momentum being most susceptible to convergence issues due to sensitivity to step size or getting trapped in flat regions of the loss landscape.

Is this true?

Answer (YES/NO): NO